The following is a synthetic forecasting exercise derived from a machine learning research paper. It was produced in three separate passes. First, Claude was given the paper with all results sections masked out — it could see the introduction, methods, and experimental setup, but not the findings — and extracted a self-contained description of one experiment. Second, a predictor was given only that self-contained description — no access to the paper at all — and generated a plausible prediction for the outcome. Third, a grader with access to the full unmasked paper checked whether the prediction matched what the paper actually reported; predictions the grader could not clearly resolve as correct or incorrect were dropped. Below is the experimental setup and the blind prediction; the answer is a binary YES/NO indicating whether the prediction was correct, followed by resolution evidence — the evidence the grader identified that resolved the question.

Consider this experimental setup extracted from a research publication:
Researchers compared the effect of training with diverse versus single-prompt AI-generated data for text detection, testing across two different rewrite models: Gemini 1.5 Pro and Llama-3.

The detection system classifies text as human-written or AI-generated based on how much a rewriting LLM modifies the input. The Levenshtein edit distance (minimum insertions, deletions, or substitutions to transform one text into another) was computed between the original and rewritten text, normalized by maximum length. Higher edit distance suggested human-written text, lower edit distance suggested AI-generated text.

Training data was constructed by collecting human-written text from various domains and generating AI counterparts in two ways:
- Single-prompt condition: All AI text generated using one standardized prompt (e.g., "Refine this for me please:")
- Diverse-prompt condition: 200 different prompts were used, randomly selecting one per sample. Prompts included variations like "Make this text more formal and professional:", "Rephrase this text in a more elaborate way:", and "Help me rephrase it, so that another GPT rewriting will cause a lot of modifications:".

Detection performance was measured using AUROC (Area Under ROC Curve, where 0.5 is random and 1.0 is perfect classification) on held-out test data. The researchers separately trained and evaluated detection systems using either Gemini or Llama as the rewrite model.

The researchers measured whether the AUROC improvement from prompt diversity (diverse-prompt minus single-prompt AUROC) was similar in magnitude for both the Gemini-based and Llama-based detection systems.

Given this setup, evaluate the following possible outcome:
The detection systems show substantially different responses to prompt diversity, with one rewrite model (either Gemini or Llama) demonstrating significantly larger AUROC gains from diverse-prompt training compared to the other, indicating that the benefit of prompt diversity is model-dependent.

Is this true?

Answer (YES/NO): YES